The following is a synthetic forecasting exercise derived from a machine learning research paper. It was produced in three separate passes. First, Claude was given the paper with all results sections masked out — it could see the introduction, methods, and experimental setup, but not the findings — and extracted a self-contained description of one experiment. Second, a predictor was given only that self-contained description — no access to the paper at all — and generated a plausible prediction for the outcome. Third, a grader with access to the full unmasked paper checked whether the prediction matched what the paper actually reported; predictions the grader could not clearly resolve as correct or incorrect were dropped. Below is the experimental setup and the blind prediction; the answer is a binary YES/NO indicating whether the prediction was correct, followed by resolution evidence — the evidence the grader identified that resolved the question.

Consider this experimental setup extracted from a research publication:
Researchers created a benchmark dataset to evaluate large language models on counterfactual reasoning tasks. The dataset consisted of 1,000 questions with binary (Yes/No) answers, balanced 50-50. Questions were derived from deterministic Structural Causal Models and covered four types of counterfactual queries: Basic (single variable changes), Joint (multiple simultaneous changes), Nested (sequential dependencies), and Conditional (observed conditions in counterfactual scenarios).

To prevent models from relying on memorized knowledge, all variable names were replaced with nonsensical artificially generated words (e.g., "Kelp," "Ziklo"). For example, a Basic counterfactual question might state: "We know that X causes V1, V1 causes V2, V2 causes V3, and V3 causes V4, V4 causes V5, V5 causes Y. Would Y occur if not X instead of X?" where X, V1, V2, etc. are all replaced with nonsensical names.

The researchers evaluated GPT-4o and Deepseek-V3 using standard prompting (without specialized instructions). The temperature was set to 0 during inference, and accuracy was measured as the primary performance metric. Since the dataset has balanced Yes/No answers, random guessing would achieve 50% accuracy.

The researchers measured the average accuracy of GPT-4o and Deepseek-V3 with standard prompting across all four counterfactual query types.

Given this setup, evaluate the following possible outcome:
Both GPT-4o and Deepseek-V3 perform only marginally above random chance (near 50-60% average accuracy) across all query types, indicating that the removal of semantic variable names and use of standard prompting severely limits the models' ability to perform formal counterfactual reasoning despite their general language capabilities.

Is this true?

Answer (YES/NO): YES